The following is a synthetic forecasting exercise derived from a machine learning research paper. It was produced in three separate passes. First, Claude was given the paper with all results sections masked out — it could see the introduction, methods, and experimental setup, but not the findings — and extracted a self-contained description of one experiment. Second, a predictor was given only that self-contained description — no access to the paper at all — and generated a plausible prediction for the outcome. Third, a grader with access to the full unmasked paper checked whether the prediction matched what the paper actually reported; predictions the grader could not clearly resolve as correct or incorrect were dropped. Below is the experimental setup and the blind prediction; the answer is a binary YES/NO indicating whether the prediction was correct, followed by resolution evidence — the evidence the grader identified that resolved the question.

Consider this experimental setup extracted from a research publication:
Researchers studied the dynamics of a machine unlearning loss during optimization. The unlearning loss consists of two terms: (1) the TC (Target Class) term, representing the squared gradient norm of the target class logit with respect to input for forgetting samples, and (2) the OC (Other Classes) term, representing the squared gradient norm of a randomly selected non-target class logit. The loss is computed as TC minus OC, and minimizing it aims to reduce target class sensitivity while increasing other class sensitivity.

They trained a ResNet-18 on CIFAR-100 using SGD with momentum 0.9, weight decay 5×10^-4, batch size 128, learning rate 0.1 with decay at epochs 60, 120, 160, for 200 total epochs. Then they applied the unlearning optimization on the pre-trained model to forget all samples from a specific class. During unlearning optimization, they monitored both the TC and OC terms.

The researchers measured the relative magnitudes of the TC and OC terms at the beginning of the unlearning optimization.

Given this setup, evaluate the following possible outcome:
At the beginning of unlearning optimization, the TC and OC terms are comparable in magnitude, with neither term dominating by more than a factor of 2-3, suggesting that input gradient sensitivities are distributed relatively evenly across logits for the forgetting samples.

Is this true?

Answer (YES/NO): NO